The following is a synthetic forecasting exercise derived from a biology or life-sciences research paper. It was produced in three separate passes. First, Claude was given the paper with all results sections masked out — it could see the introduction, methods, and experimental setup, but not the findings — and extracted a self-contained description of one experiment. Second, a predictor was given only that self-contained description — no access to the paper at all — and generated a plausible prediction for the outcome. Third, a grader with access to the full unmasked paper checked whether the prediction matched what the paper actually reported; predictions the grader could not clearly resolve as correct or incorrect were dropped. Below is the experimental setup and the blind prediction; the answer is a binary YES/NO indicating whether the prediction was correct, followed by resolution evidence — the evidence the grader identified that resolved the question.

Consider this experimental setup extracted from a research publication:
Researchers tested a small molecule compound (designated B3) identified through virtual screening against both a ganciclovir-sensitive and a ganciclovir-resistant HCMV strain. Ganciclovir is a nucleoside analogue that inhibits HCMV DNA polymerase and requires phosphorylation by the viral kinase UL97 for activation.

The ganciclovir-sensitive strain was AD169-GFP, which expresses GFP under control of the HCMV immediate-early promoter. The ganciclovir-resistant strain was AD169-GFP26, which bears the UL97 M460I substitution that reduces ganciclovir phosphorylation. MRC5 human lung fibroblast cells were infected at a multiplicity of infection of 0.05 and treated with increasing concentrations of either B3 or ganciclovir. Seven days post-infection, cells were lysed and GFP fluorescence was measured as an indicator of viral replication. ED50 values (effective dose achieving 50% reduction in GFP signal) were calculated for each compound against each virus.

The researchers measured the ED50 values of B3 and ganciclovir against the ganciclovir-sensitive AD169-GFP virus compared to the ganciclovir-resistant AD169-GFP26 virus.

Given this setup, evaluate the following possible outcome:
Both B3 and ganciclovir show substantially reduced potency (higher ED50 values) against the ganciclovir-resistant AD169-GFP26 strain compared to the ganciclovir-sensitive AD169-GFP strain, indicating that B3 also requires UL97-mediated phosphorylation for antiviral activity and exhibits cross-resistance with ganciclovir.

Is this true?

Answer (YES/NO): NO